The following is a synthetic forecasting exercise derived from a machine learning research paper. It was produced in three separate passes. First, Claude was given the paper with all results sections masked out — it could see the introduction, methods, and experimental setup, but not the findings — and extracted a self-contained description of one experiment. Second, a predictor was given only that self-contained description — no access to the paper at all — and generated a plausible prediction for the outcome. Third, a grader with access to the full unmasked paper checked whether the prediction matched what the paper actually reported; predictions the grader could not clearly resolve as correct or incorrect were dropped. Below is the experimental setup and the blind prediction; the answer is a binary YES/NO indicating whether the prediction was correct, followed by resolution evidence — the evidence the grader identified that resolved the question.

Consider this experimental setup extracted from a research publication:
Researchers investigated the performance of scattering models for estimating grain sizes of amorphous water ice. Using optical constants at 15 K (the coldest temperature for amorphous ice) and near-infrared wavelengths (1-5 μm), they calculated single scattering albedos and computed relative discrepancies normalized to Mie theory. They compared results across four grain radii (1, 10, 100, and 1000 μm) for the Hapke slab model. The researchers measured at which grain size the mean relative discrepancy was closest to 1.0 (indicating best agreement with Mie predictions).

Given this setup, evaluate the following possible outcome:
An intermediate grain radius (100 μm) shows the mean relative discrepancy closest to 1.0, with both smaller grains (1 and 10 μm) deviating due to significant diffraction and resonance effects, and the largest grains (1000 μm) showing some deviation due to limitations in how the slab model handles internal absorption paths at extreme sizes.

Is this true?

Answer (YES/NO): NO